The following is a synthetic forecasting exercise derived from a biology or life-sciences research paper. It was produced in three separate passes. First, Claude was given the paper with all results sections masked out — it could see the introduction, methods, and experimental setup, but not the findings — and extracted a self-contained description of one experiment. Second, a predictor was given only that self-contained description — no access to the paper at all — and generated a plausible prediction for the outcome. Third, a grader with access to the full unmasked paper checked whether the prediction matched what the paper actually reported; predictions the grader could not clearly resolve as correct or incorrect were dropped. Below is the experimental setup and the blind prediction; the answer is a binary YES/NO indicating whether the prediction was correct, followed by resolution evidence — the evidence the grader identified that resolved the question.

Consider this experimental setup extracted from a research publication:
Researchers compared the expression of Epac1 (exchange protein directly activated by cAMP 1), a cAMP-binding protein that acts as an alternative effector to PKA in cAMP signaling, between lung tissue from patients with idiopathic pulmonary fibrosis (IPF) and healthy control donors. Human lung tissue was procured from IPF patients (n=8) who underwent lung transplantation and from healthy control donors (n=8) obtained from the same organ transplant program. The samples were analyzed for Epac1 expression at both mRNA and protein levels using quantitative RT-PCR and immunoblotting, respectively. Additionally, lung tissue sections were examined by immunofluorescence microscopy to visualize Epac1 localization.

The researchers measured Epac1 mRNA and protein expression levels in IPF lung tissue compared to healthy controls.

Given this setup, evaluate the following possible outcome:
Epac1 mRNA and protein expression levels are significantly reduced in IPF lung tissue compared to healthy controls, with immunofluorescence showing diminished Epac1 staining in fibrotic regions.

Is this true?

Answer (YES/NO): NO